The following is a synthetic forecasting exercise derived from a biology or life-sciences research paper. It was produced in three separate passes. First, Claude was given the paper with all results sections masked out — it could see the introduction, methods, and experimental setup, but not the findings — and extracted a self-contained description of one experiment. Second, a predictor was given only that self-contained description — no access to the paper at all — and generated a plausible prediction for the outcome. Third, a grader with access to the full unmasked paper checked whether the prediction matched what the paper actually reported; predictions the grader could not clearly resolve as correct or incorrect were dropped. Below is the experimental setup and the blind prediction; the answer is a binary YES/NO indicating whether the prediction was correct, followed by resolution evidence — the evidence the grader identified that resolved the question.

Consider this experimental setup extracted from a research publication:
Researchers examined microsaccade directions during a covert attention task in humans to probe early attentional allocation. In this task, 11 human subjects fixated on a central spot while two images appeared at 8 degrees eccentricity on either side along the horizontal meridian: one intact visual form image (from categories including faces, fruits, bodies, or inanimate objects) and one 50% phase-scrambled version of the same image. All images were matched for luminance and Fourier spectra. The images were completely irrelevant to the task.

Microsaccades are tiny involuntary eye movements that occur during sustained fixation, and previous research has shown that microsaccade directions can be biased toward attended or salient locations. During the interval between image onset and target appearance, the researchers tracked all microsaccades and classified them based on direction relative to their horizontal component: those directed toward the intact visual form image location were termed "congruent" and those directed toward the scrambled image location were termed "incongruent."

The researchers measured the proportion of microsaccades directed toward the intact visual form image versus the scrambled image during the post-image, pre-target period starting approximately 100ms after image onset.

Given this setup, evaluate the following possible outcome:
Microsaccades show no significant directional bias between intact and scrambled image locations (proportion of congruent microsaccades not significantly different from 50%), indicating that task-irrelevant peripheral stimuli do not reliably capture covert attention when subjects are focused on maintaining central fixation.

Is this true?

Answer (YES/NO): NO